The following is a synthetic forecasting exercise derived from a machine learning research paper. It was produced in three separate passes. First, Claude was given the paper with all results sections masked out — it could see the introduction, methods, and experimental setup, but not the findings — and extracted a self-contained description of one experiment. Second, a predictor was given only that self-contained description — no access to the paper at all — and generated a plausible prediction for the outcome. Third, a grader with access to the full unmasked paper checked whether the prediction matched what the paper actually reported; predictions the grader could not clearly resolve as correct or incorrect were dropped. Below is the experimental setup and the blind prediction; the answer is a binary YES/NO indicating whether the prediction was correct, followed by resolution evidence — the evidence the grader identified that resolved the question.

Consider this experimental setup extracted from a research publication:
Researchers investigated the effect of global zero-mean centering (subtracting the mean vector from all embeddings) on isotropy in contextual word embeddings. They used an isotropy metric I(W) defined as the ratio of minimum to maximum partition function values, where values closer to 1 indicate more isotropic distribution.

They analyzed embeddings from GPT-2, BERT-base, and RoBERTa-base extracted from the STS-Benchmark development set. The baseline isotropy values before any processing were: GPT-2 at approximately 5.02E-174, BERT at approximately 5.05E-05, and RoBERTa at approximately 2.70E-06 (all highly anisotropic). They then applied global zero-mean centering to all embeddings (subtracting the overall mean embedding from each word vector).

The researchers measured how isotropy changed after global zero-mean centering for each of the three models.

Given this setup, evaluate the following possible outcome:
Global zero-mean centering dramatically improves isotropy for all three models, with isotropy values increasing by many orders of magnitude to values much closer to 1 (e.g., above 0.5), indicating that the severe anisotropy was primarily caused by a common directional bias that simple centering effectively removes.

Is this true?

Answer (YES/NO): NO